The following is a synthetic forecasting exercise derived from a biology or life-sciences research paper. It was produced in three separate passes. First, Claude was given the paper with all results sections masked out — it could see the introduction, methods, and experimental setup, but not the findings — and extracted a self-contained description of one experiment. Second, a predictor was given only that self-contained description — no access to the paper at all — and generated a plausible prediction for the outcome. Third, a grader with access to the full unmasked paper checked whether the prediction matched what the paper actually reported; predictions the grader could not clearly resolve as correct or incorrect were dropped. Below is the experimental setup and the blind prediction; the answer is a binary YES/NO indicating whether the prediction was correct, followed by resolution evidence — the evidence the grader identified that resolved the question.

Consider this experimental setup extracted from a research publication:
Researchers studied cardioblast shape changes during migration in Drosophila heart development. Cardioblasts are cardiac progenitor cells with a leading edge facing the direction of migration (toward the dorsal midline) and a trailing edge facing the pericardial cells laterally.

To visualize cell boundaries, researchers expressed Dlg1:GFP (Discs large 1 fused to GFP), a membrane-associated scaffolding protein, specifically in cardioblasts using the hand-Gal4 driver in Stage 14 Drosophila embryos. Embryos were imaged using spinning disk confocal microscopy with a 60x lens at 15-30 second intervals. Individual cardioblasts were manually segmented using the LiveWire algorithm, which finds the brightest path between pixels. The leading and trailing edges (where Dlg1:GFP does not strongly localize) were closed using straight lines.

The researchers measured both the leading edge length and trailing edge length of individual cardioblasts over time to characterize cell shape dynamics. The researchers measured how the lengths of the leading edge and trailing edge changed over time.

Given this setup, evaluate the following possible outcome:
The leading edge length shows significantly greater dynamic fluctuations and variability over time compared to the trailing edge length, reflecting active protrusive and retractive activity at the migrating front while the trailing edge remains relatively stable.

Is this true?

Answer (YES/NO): NO